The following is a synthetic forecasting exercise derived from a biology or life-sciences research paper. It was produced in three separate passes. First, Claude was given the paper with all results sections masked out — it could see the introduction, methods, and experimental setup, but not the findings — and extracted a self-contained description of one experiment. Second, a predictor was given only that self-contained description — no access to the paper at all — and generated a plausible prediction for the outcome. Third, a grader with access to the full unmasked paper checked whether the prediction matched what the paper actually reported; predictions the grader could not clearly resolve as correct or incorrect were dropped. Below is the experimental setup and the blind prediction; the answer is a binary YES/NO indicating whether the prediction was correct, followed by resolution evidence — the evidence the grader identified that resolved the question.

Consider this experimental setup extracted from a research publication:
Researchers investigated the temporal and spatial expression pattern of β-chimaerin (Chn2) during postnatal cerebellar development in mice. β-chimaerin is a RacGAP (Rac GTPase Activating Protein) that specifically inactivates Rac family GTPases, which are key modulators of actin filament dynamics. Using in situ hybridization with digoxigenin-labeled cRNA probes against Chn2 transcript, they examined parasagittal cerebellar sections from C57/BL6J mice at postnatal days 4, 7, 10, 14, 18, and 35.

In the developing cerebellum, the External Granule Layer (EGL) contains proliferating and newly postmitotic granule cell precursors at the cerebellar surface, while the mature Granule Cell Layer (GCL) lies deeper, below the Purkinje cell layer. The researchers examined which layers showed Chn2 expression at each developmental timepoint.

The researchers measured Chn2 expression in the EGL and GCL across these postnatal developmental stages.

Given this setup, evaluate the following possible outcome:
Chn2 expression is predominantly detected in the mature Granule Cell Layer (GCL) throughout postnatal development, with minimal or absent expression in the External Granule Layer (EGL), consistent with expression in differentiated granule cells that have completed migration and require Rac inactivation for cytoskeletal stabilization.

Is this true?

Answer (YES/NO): NO